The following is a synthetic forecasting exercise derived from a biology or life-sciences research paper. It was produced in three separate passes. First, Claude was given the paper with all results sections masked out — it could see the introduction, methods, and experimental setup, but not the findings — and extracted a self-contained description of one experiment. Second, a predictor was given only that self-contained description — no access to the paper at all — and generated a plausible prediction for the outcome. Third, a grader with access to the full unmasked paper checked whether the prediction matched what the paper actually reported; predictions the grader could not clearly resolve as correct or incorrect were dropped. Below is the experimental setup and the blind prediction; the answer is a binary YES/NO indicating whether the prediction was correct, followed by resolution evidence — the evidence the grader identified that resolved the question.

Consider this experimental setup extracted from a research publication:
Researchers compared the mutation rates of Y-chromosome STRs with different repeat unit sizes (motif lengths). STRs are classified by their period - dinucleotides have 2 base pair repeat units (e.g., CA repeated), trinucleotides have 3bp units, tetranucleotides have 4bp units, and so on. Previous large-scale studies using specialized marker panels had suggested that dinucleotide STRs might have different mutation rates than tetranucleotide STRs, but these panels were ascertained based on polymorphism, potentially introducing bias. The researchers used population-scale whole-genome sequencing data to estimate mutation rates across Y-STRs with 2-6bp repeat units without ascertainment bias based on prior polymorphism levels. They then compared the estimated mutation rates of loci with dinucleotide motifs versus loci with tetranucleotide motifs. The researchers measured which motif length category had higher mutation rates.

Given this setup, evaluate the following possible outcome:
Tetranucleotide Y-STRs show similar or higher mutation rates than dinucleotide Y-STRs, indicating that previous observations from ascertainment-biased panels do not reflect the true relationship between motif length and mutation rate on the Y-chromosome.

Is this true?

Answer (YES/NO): NO